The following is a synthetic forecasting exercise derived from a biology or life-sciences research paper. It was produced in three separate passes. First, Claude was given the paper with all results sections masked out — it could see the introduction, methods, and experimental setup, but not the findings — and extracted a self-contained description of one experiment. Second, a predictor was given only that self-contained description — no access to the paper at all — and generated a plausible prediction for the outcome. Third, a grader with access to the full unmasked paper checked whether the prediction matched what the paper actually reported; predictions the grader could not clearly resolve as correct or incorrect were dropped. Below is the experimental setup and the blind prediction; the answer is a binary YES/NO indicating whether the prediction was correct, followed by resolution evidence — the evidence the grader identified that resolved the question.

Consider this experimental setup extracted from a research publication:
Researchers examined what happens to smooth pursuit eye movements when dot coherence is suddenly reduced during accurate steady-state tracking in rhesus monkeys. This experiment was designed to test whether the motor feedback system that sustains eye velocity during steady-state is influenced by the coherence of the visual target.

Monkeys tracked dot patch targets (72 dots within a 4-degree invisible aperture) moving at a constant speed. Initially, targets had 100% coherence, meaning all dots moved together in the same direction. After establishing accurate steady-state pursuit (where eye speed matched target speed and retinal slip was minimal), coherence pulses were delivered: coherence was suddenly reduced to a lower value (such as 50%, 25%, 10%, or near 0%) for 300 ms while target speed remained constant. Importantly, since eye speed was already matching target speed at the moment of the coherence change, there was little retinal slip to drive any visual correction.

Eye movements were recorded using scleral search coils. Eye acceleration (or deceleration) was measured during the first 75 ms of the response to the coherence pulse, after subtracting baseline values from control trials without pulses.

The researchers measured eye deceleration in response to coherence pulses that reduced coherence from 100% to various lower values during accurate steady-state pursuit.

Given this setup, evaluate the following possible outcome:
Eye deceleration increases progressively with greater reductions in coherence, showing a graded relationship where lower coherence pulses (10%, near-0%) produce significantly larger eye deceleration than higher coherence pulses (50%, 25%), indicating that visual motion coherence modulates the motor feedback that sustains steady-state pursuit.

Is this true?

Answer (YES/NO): YES